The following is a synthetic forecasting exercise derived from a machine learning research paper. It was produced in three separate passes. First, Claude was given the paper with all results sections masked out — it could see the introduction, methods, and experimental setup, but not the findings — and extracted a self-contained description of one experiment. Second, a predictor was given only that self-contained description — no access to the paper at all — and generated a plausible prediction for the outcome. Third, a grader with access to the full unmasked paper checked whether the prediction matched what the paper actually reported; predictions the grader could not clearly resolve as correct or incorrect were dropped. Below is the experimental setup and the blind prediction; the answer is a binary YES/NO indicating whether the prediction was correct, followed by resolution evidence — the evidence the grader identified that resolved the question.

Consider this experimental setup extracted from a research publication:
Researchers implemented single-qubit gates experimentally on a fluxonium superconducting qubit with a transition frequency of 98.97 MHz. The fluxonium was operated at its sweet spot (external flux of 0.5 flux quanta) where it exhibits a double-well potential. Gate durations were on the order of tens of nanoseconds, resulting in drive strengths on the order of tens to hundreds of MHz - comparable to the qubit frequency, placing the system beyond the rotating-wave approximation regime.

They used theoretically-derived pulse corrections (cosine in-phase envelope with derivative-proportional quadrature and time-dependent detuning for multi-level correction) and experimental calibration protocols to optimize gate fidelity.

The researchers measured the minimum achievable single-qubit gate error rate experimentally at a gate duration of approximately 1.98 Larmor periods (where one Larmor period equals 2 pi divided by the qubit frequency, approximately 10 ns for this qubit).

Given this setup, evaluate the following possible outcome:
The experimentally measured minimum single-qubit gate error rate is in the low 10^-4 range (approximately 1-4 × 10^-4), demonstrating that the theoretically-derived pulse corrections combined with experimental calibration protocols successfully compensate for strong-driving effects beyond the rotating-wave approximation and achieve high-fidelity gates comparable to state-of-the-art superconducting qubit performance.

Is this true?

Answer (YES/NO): YES